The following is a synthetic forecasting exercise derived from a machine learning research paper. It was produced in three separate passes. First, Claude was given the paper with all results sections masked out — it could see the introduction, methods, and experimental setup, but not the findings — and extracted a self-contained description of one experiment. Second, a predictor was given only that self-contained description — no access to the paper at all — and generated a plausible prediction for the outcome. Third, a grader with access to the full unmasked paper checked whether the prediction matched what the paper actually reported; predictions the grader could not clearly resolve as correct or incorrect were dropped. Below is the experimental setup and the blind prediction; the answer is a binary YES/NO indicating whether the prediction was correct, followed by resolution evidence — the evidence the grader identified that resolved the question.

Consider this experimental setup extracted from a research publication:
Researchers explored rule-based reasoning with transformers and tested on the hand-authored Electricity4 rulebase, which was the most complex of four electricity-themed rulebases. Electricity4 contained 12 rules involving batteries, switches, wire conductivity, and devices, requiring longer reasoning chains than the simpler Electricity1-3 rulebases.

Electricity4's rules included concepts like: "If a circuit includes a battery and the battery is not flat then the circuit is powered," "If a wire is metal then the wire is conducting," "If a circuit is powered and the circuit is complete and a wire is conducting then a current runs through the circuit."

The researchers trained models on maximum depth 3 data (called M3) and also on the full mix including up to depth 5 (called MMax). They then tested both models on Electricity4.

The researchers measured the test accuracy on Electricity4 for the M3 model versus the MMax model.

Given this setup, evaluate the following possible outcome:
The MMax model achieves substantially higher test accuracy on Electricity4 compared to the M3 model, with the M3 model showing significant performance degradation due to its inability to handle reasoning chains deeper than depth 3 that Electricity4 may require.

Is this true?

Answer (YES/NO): NO